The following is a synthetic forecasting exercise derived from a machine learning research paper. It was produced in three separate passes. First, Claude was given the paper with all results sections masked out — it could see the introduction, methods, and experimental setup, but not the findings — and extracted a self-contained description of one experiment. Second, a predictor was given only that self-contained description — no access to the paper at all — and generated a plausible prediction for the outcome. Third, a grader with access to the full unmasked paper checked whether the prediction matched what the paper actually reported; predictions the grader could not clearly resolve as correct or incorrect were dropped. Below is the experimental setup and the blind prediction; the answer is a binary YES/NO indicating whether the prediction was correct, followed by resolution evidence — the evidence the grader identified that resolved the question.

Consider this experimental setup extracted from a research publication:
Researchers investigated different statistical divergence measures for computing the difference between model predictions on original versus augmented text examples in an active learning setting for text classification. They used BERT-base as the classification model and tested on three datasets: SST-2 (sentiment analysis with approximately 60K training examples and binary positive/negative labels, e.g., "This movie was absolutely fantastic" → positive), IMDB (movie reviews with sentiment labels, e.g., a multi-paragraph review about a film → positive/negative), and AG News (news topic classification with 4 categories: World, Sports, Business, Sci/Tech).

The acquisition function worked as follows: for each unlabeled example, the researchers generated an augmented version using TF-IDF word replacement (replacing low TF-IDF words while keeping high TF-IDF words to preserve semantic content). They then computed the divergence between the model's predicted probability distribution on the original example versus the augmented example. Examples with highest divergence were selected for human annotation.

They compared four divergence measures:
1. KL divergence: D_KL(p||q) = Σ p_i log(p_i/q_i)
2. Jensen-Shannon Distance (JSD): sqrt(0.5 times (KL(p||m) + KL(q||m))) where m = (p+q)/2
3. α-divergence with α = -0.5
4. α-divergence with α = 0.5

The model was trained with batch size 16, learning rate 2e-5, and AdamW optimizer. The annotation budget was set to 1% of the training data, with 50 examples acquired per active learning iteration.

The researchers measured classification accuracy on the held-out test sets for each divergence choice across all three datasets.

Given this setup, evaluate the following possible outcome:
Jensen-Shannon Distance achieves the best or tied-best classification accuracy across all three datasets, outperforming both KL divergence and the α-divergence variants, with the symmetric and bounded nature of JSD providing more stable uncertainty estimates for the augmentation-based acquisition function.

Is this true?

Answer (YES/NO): NO